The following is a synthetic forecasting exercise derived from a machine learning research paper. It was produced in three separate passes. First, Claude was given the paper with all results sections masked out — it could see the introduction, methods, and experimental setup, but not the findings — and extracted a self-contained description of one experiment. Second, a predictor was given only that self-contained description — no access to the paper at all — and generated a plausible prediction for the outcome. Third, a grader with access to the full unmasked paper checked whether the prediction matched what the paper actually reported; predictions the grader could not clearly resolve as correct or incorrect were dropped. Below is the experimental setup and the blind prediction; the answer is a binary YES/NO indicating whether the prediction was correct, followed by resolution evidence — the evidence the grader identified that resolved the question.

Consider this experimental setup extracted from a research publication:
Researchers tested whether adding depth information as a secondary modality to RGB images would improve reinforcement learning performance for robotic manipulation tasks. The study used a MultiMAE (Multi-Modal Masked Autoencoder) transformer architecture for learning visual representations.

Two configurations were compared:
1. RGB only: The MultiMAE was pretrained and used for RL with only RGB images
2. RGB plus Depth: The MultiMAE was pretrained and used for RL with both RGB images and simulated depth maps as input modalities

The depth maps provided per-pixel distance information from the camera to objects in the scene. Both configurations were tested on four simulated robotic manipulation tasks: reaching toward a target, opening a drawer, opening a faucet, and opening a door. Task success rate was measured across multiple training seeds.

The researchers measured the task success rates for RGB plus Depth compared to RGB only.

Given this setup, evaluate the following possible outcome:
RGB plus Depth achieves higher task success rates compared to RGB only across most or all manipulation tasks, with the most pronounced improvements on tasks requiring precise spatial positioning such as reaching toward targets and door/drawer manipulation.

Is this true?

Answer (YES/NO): NO